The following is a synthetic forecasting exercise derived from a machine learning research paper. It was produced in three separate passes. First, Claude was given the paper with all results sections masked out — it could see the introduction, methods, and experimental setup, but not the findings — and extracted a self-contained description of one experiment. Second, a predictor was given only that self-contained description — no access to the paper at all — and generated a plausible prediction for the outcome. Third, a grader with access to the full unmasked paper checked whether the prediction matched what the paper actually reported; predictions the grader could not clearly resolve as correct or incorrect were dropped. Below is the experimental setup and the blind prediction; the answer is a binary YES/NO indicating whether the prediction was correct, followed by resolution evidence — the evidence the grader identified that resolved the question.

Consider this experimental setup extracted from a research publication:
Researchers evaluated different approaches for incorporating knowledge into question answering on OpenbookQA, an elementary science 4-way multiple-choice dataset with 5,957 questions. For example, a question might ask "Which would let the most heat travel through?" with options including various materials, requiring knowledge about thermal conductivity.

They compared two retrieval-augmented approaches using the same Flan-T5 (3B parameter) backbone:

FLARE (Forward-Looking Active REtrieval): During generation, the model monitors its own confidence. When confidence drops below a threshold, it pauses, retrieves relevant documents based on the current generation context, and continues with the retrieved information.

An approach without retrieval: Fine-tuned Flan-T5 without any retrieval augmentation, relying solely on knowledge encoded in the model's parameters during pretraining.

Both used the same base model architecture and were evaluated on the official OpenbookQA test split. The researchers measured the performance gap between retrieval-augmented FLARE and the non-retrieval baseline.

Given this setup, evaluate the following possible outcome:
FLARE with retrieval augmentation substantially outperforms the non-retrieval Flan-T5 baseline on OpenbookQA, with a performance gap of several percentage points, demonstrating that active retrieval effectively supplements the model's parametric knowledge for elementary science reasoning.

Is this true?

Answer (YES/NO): NO